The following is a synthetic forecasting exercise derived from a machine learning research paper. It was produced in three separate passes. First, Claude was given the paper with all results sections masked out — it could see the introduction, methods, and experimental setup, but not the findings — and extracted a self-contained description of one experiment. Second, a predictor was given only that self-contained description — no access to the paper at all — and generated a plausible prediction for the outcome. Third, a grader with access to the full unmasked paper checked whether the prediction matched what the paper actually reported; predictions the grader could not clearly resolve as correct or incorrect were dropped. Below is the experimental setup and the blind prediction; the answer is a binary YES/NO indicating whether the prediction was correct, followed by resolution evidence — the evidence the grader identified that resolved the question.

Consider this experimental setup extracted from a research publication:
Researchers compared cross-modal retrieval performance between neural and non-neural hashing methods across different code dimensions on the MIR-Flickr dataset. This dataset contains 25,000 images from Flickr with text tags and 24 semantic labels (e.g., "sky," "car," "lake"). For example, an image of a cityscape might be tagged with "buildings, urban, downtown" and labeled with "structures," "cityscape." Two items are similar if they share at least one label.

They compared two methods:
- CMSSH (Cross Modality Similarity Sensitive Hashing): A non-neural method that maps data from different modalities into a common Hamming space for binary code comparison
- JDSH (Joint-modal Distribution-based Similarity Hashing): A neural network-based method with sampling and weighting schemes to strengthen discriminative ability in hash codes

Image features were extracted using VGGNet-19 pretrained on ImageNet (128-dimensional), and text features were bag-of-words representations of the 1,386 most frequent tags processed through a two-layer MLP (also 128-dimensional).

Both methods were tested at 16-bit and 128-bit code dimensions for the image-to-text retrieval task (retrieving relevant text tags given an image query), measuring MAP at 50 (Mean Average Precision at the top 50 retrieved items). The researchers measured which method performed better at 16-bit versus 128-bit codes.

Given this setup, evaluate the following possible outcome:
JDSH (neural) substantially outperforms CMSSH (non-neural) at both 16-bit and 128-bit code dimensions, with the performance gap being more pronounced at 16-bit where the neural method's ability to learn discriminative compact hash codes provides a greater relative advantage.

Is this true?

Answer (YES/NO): NO